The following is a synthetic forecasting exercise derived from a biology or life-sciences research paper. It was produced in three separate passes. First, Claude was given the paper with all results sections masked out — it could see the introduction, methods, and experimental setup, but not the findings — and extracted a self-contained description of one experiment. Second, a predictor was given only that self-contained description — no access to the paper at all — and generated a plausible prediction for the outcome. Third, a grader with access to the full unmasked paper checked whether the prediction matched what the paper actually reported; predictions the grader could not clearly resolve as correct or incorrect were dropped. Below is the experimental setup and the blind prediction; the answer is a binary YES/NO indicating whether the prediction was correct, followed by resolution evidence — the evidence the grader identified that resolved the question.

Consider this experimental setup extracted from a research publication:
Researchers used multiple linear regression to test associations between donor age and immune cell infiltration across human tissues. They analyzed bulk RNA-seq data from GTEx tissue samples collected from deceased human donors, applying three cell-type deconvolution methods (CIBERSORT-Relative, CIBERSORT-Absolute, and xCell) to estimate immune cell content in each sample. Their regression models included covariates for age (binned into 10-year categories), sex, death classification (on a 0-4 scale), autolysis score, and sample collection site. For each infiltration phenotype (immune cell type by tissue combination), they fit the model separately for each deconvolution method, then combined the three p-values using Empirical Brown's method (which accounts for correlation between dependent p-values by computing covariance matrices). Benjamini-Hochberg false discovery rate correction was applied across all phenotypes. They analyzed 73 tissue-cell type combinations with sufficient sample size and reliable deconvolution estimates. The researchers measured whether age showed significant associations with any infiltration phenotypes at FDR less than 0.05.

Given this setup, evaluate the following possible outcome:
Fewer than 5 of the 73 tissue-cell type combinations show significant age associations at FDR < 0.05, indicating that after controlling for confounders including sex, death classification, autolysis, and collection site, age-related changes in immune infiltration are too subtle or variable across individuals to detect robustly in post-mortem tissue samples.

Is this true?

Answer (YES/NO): NO